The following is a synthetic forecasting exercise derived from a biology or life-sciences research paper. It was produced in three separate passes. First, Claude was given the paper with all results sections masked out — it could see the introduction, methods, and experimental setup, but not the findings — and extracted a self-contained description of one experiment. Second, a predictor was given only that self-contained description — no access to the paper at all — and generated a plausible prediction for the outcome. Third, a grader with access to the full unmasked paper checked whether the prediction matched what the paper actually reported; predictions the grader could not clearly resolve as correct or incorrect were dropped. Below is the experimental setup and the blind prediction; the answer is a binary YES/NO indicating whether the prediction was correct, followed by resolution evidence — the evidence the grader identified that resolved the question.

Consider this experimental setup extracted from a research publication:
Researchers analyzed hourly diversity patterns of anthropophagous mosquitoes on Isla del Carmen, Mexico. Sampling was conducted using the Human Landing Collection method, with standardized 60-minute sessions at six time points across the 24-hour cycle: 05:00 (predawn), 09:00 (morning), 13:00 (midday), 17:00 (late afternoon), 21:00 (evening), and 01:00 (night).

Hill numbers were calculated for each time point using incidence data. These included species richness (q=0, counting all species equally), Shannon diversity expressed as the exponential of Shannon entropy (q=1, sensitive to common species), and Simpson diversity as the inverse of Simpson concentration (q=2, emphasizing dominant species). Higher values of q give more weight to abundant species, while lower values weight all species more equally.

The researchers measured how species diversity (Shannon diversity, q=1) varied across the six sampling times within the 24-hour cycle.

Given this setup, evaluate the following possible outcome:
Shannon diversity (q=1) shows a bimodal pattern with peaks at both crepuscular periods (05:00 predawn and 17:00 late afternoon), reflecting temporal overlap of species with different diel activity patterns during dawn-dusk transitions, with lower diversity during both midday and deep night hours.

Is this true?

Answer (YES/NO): NO